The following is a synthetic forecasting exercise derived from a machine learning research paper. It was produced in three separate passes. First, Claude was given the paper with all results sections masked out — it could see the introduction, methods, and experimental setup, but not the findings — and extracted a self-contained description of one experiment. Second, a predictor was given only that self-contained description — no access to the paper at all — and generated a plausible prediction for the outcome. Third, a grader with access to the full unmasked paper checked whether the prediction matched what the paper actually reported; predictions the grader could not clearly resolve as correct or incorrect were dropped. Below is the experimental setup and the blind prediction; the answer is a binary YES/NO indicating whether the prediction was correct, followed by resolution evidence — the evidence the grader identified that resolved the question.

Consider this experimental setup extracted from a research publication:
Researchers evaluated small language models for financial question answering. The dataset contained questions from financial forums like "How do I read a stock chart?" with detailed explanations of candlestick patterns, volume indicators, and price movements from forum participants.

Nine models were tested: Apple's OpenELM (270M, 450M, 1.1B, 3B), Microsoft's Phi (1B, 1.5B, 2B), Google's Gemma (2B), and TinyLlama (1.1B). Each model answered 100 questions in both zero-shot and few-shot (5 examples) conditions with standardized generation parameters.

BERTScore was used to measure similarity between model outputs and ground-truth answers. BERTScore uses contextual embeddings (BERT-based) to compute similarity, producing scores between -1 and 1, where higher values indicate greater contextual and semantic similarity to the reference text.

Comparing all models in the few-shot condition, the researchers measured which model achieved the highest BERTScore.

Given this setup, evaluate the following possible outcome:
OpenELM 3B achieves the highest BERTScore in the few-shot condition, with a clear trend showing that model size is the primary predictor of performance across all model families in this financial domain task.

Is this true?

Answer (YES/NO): NO